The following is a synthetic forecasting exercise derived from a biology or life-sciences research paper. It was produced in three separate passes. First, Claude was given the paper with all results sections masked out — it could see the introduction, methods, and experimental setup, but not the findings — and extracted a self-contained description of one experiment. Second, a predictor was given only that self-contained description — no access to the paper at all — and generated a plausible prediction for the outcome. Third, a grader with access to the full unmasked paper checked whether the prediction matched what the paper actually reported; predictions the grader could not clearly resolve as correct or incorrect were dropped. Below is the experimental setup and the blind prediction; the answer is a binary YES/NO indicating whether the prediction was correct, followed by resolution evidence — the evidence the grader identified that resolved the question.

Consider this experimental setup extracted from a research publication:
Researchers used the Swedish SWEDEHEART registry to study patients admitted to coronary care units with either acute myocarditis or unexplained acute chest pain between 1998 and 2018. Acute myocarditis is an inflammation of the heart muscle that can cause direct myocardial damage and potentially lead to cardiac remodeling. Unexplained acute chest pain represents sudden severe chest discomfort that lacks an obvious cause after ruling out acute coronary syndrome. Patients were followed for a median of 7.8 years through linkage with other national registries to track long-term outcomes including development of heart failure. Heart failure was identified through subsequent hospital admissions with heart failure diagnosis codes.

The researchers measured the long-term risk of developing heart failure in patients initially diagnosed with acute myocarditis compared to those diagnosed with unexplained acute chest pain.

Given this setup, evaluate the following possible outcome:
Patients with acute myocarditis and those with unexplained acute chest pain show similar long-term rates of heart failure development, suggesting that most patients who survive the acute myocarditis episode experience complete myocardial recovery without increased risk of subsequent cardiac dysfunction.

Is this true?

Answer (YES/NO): NO